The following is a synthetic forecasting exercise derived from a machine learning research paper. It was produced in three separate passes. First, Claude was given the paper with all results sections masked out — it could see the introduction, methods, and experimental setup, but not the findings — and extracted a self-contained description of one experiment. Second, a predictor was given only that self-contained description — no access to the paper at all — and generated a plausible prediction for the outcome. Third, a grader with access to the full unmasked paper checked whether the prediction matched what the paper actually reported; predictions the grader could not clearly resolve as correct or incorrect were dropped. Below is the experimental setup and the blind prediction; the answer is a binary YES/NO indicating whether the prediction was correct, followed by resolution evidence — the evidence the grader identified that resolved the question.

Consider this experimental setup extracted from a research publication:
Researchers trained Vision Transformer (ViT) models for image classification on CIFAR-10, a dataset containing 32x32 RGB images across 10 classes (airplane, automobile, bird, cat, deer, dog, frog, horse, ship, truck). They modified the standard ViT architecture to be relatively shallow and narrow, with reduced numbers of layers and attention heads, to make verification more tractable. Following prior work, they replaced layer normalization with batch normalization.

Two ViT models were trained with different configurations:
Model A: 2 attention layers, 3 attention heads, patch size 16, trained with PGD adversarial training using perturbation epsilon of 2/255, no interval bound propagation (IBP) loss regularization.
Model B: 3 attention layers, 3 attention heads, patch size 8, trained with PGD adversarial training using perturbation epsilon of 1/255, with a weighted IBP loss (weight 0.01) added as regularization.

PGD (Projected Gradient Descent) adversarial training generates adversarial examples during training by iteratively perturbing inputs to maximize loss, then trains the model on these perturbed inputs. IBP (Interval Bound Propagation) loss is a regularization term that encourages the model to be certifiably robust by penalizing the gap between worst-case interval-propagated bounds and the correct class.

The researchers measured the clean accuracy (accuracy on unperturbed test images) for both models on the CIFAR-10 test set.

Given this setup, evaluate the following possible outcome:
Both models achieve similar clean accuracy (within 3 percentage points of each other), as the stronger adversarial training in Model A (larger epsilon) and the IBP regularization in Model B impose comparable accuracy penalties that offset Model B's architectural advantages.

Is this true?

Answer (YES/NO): YES